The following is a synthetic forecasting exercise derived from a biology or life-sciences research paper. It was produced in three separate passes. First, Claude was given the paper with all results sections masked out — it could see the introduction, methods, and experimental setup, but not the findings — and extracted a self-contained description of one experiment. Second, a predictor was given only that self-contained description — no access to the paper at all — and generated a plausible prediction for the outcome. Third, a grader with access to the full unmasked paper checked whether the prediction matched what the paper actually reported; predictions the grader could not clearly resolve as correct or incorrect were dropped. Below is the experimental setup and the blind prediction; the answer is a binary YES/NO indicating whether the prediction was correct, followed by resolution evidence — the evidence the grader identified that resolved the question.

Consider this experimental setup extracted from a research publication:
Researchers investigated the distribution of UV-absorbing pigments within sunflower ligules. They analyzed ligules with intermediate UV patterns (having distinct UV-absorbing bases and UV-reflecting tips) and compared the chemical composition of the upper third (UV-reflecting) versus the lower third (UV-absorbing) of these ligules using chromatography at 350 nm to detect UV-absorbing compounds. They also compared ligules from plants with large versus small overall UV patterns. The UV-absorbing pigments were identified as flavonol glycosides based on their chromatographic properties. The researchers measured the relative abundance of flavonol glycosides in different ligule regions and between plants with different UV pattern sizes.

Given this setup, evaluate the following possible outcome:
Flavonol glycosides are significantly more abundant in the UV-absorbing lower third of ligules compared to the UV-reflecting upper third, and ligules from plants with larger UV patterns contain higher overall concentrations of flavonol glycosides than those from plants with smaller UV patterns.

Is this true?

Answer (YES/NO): YES